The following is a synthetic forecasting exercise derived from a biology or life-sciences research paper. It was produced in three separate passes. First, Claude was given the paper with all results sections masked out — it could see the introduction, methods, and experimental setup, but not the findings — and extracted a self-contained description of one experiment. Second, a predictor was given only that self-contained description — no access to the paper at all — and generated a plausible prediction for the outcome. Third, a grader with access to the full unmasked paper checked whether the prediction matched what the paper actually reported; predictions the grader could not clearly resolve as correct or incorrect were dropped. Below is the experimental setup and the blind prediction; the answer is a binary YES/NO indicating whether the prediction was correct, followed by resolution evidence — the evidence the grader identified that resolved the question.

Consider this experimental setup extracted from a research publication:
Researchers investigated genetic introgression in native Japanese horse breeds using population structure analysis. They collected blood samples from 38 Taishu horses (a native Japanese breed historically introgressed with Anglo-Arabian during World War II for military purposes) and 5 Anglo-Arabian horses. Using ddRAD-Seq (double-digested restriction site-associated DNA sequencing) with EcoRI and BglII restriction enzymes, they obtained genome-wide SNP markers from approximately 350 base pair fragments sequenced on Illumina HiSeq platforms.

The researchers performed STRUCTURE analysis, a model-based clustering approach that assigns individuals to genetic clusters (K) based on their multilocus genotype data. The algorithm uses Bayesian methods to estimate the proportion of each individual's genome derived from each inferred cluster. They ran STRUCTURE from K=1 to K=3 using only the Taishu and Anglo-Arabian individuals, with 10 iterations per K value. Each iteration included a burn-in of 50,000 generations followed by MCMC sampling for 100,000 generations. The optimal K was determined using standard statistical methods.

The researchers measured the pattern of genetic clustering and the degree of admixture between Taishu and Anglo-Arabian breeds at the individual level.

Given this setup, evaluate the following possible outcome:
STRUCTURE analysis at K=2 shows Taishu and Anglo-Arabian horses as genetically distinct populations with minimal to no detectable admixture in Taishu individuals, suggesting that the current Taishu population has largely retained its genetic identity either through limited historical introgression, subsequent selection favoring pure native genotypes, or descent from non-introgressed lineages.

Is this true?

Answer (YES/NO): NO